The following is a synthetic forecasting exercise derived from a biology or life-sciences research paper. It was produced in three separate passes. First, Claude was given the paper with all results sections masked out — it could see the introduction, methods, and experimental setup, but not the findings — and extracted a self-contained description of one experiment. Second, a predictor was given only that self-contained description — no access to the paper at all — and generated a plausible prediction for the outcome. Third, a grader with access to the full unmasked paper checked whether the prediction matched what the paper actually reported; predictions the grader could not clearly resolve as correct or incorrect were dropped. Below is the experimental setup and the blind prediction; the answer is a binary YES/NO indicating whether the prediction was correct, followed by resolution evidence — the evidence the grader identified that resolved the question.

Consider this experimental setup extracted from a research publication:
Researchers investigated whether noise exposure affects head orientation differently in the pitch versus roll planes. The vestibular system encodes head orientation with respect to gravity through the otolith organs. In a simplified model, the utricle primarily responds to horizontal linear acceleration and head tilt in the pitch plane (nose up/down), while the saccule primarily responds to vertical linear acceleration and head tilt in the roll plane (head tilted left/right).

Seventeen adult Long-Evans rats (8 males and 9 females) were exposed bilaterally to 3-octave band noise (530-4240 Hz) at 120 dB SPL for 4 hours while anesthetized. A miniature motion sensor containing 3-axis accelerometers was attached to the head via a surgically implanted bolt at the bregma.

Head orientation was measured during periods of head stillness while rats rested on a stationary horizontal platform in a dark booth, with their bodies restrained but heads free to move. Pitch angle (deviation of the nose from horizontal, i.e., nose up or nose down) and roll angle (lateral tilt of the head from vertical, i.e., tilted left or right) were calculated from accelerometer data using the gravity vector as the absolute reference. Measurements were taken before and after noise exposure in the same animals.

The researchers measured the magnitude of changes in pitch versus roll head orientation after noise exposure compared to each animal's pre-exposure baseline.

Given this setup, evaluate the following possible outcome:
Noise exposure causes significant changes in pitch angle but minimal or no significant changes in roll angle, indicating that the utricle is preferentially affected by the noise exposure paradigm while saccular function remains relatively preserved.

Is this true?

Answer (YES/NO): NO